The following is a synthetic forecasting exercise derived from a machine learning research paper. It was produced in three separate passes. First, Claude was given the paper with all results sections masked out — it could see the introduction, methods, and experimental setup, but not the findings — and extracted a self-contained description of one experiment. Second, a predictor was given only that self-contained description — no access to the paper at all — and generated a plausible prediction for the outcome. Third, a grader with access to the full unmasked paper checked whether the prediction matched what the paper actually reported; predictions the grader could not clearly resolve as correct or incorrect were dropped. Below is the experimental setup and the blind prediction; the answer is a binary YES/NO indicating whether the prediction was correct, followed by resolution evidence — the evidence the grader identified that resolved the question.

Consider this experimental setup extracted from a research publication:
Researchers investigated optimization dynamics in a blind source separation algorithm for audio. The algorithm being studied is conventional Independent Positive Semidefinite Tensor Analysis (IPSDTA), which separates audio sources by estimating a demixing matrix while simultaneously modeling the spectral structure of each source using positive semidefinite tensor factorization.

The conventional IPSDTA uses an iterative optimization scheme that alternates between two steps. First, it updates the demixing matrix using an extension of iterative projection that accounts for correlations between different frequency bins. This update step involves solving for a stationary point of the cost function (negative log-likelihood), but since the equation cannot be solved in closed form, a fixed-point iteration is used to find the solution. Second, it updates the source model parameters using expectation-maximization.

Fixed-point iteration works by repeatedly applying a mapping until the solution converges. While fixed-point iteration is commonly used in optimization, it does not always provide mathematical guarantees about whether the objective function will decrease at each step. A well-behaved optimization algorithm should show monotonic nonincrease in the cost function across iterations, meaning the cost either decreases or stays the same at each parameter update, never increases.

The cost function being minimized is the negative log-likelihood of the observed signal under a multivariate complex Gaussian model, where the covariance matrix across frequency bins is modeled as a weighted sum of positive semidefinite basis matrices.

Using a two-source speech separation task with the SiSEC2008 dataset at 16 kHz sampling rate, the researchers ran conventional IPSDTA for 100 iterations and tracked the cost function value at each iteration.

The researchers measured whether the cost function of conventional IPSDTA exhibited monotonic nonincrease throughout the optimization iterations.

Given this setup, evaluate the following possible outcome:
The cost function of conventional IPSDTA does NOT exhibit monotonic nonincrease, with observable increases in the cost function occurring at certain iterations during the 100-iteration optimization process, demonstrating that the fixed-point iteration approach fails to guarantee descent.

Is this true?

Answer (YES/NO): YES